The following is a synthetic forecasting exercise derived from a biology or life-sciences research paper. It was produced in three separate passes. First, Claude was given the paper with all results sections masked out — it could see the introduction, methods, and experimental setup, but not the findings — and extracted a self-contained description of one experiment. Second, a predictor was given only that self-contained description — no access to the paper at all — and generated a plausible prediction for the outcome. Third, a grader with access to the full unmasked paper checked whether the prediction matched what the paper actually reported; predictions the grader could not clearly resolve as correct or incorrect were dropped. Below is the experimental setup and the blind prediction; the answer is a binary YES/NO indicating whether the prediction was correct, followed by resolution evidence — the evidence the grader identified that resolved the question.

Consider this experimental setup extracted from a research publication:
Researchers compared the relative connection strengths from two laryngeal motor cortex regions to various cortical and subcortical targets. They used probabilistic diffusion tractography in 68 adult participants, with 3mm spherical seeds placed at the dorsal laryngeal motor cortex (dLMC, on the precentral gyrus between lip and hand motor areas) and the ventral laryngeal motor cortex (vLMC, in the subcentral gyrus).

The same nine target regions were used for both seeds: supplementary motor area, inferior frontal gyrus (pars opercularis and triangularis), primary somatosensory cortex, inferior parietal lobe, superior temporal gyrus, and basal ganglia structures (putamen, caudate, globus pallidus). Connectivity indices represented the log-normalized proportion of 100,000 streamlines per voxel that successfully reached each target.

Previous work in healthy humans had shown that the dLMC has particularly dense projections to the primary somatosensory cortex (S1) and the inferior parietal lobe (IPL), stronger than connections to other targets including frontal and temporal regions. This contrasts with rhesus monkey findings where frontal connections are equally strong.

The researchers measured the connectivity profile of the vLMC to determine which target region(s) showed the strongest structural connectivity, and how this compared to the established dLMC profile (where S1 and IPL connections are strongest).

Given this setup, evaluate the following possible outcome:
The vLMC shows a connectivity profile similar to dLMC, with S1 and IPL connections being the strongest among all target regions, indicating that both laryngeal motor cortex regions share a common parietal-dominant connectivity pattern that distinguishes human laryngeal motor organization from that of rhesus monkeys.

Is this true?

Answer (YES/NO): NO